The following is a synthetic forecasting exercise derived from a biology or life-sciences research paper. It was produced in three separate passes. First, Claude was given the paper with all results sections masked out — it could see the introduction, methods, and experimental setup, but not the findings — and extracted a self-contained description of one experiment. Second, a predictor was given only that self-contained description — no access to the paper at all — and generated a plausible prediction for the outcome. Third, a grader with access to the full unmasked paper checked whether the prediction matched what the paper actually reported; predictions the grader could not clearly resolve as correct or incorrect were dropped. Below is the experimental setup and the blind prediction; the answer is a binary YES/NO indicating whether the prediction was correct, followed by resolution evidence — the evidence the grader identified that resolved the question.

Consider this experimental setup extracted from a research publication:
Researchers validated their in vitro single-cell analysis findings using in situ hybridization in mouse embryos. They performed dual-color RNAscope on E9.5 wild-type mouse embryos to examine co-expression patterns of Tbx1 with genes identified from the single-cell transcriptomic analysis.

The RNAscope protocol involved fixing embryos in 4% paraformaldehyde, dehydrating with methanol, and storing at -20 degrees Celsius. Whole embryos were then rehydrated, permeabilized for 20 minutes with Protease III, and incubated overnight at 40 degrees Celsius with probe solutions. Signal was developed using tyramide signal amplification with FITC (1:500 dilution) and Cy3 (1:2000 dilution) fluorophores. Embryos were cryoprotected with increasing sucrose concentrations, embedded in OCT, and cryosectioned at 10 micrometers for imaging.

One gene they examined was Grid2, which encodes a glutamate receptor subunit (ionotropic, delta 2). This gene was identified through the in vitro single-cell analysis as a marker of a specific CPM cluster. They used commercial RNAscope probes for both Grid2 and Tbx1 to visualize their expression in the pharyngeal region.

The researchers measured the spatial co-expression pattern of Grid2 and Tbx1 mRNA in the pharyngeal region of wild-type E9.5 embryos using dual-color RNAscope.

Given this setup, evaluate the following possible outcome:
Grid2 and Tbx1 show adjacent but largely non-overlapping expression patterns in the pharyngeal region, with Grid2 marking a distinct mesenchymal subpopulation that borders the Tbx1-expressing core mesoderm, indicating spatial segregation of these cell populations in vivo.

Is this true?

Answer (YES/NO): NO